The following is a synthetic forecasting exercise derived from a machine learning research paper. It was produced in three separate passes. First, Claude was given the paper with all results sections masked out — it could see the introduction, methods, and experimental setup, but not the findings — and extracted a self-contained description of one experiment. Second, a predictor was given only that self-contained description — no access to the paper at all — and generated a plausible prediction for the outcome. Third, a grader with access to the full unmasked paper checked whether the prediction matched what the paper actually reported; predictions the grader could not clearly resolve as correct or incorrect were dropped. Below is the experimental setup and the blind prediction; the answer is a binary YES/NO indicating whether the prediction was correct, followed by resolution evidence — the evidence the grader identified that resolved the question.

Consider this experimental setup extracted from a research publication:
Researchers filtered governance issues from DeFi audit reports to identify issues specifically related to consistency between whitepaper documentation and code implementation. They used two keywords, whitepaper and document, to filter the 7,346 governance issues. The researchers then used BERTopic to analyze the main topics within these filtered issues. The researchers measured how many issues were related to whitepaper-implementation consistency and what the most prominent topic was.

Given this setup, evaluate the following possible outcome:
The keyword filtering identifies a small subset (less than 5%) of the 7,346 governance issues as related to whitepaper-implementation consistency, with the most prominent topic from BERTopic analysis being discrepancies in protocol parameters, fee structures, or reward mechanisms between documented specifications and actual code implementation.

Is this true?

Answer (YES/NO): NO